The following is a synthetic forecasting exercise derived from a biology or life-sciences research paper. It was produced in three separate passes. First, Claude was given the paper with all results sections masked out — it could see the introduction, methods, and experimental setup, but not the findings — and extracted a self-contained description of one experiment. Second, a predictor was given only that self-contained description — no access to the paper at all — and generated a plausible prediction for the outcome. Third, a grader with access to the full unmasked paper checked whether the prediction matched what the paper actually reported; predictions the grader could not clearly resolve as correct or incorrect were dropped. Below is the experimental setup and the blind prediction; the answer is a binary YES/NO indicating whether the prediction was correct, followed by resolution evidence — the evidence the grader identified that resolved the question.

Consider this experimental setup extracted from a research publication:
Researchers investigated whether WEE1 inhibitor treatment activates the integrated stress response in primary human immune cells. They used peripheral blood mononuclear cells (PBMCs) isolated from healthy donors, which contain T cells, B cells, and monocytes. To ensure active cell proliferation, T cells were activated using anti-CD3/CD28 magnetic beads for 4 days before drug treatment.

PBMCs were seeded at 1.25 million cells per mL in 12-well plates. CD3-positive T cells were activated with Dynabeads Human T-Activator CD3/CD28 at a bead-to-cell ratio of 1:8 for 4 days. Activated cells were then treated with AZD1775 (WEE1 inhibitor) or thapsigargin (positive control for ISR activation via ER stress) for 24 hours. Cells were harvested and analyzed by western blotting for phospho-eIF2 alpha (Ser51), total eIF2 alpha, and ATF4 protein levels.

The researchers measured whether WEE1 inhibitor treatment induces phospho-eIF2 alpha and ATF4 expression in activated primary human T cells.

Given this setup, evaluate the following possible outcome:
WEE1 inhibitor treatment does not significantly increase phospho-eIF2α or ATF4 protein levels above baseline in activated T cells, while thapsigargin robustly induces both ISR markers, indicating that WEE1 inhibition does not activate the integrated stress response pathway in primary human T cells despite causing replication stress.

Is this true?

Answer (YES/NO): NO